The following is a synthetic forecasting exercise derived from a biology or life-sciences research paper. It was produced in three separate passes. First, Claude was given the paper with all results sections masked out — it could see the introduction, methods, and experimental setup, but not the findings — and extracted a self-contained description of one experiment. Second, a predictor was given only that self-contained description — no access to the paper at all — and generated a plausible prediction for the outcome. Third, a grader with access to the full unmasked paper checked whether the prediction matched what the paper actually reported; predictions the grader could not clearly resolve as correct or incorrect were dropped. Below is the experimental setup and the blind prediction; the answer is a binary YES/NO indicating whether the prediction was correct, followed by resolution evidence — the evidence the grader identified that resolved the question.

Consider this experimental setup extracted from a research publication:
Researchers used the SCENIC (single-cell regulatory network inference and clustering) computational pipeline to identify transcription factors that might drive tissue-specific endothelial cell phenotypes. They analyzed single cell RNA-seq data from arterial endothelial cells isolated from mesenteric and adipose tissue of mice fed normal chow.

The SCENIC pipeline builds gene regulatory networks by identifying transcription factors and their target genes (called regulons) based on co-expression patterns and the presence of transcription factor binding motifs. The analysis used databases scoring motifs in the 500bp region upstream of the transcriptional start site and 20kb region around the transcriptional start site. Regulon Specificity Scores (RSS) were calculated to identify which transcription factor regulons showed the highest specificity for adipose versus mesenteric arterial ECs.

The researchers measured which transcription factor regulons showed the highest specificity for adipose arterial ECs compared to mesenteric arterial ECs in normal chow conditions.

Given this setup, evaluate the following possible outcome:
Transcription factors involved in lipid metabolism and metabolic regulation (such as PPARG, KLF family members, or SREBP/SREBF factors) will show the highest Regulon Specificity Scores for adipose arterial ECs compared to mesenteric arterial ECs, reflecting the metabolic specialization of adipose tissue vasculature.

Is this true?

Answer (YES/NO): YES